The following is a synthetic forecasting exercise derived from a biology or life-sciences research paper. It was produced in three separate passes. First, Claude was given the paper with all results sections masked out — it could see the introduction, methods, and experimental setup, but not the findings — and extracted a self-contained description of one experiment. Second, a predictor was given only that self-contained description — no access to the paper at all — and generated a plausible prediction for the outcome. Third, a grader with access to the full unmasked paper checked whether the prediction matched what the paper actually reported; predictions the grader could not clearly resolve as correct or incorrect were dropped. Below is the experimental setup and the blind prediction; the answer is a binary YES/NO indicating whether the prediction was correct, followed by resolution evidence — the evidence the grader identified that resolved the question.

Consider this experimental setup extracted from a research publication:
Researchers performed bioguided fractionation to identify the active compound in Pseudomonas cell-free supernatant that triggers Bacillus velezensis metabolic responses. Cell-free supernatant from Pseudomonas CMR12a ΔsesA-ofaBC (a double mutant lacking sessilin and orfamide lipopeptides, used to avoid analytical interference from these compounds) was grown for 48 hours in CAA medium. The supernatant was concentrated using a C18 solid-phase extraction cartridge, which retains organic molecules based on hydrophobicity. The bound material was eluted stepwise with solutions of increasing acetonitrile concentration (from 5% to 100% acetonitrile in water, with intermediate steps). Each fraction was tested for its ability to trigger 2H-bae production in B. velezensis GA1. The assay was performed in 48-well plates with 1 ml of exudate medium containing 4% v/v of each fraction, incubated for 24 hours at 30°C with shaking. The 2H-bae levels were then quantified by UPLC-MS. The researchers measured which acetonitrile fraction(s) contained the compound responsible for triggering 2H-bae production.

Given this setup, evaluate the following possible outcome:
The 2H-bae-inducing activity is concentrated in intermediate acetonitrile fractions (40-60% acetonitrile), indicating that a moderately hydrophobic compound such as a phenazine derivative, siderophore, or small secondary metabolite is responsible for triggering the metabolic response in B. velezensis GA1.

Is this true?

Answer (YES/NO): NO